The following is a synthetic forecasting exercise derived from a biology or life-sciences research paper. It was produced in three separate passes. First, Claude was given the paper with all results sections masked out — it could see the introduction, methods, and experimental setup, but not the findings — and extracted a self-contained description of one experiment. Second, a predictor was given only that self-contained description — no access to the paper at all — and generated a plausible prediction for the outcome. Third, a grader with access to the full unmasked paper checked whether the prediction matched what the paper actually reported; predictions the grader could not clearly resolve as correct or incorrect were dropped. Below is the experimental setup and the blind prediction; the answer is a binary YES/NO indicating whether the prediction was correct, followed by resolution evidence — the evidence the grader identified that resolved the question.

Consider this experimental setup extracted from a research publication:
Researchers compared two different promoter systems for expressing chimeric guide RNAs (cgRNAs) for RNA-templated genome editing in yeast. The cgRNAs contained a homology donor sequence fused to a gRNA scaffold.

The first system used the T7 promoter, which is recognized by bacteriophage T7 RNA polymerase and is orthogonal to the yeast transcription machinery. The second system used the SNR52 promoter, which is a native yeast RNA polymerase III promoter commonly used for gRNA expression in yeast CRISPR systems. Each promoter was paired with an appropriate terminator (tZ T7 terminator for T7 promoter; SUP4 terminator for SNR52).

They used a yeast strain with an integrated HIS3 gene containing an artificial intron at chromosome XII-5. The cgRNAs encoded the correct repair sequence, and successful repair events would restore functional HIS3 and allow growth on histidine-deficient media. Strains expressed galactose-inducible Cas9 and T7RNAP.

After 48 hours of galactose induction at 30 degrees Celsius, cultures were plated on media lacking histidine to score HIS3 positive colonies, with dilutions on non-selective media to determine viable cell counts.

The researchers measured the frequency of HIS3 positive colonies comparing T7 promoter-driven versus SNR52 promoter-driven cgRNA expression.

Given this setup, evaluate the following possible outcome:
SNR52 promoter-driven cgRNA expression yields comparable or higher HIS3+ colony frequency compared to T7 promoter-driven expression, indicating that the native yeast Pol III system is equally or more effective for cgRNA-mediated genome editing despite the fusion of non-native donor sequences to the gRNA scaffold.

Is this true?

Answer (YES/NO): YES